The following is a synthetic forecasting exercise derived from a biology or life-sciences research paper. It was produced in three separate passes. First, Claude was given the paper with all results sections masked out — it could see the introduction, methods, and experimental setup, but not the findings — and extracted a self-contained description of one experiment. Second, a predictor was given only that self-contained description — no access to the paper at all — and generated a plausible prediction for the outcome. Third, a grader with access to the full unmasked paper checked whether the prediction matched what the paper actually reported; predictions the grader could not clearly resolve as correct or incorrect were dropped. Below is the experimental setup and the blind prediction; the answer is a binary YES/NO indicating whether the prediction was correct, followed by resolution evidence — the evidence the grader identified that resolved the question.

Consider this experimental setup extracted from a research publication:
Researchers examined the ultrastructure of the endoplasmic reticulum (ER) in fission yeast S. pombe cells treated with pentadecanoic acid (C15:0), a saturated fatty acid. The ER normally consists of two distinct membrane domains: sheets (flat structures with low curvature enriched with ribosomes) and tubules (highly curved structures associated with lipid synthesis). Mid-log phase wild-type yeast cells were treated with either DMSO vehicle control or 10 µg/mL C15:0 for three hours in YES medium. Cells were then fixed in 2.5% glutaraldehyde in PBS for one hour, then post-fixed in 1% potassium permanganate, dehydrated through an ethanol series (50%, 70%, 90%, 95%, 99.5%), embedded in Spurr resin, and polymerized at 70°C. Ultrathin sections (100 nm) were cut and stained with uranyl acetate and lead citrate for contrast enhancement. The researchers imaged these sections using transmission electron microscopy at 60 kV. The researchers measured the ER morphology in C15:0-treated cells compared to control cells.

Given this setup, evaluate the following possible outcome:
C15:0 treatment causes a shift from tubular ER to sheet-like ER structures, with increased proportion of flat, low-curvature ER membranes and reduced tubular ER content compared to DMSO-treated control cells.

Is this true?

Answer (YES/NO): NO